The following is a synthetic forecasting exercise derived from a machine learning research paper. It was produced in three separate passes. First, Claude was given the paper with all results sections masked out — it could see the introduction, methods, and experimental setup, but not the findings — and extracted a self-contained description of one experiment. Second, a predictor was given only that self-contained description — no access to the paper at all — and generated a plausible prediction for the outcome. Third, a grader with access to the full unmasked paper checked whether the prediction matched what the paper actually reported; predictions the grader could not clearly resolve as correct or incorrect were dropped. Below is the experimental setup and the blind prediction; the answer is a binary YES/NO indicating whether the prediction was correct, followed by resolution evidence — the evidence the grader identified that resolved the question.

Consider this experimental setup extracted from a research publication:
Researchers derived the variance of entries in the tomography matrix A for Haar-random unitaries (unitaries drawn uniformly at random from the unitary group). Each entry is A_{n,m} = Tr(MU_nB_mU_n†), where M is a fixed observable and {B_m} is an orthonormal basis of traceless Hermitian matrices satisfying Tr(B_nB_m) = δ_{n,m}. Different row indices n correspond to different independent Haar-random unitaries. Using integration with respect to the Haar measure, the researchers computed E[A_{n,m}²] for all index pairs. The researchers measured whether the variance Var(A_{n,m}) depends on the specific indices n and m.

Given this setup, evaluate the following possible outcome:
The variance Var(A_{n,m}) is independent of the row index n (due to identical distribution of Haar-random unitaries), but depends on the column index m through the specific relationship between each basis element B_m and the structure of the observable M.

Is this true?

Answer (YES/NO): NO